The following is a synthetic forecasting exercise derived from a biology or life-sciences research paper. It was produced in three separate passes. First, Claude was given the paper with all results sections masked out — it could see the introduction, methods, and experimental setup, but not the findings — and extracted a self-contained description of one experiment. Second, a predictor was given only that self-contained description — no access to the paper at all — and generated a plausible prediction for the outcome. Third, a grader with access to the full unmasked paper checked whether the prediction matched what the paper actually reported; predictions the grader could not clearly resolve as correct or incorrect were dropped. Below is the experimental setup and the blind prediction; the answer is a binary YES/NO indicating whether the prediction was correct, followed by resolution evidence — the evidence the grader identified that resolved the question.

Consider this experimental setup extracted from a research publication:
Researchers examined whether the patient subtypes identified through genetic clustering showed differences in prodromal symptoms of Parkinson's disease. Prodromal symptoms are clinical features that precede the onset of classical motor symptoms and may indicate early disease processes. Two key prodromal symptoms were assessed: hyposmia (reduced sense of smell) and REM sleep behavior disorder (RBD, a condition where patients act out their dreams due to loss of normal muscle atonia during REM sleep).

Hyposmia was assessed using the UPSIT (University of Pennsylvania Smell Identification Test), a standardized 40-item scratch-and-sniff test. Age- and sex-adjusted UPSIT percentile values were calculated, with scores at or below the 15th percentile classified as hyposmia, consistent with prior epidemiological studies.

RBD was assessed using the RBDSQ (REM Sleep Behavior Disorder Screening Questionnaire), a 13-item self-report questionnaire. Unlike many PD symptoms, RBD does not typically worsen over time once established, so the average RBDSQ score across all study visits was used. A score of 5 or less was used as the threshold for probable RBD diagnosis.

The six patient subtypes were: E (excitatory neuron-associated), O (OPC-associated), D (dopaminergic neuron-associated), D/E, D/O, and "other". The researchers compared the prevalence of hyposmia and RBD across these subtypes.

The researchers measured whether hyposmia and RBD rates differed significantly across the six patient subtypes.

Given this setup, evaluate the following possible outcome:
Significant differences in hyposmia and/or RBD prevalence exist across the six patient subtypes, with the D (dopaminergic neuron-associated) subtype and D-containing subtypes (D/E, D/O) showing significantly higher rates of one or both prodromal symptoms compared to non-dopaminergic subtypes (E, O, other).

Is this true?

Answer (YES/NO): NO